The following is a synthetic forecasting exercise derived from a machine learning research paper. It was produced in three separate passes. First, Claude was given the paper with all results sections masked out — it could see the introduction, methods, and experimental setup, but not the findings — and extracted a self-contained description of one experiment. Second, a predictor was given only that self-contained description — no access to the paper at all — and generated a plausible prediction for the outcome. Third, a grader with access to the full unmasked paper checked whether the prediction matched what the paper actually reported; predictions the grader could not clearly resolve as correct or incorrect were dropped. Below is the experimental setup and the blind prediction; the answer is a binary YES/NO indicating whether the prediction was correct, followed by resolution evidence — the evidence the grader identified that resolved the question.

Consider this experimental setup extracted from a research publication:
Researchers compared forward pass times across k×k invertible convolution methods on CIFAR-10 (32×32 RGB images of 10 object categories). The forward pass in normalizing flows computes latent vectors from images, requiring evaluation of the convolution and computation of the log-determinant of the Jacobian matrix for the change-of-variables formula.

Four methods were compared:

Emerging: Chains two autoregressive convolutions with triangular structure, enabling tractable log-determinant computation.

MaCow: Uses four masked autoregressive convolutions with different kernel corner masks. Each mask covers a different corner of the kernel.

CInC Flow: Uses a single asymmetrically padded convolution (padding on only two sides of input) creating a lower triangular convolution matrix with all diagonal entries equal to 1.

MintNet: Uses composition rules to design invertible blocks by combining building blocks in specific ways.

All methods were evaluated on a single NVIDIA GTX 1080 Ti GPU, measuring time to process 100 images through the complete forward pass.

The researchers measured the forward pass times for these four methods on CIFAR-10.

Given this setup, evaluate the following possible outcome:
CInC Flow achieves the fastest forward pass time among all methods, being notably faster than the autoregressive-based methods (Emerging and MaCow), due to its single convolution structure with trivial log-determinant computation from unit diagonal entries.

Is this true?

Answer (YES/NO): YES